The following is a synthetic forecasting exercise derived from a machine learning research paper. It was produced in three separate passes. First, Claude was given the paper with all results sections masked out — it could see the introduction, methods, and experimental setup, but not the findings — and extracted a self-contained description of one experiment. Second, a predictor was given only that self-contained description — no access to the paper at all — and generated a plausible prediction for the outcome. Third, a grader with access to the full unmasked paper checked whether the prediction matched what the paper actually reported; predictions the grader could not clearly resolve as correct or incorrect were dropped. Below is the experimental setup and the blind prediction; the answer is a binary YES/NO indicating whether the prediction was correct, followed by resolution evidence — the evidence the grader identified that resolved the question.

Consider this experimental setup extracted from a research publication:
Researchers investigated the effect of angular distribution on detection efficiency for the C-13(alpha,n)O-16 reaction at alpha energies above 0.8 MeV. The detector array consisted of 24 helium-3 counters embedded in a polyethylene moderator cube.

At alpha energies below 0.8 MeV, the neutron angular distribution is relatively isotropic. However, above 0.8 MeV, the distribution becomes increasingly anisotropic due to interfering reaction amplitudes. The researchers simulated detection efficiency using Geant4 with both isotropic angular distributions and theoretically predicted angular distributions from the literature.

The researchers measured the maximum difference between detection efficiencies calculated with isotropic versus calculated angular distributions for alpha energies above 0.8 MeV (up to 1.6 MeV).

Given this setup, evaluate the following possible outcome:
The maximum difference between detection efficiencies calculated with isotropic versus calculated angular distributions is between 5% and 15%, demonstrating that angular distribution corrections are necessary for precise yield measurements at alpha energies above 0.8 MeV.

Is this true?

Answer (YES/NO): YES